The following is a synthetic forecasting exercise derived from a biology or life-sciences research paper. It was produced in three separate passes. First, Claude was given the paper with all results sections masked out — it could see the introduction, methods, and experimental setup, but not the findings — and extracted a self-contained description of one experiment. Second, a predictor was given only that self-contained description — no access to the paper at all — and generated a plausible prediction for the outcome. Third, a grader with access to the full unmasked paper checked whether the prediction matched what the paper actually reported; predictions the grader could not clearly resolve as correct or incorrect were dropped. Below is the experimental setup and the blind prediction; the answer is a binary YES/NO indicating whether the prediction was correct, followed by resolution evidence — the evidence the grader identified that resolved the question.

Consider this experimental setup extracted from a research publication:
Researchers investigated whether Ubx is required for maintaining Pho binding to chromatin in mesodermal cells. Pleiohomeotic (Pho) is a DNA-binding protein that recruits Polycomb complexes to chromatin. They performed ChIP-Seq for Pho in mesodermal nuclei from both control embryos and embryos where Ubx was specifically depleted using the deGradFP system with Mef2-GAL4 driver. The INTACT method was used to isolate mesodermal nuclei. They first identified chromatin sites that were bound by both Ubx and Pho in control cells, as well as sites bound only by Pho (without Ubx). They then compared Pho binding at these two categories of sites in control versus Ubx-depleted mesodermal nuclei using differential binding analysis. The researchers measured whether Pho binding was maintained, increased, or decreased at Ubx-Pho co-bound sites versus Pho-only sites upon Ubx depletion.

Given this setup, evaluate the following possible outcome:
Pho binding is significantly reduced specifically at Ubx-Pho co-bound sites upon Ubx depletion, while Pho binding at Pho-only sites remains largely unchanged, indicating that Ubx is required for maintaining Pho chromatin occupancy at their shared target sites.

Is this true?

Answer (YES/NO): YES